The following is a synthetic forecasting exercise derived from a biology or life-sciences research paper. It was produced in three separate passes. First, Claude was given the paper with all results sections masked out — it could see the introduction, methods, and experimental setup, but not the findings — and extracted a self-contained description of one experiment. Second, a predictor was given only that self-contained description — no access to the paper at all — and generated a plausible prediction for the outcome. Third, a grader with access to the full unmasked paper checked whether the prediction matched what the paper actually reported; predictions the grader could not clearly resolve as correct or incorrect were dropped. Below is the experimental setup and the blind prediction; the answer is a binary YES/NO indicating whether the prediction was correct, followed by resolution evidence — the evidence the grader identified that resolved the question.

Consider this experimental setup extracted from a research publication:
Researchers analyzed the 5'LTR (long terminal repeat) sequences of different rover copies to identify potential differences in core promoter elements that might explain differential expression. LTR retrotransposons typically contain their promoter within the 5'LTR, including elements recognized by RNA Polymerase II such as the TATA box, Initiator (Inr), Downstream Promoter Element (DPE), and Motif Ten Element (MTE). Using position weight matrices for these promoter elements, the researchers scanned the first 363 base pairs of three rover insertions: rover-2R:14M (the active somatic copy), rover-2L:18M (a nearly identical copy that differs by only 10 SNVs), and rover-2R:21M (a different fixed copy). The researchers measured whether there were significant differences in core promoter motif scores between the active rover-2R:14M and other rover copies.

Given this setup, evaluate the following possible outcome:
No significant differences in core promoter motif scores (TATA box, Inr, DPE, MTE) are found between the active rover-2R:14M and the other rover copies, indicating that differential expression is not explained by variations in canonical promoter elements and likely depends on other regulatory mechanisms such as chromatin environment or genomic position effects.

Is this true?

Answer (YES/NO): YES